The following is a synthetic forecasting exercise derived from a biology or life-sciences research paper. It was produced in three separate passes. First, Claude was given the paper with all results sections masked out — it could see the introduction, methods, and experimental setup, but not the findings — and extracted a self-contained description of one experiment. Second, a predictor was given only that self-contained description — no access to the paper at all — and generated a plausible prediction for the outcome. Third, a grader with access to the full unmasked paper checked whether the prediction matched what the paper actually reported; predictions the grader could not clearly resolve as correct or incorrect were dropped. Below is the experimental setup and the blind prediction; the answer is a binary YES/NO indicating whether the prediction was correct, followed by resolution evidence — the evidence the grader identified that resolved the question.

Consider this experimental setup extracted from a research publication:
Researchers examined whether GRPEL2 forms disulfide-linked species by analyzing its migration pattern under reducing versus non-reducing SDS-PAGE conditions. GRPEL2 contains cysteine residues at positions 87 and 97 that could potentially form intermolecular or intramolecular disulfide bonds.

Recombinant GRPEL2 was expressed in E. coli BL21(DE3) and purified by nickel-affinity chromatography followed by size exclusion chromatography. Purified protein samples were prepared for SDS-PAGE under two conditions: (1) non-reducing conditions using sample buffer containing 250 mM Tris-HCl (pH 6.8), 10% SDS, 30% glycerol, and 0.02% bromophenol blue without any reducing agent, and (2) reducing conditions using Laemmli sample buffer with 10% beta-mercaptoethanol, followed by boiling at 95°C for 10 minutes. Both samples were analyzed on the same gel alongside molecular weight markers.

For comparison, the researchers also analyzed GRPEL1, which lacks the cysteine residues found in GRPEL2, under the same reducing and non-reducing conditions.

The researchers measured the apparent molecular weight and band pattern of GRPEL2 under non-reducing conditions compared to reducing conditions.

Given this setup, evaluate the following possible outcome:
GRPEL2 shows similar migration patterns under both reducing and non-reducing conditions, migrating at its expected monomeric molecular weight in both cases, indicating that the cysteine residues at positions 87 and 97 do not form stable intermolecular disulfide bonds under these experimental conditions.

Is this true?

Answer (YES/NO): NO